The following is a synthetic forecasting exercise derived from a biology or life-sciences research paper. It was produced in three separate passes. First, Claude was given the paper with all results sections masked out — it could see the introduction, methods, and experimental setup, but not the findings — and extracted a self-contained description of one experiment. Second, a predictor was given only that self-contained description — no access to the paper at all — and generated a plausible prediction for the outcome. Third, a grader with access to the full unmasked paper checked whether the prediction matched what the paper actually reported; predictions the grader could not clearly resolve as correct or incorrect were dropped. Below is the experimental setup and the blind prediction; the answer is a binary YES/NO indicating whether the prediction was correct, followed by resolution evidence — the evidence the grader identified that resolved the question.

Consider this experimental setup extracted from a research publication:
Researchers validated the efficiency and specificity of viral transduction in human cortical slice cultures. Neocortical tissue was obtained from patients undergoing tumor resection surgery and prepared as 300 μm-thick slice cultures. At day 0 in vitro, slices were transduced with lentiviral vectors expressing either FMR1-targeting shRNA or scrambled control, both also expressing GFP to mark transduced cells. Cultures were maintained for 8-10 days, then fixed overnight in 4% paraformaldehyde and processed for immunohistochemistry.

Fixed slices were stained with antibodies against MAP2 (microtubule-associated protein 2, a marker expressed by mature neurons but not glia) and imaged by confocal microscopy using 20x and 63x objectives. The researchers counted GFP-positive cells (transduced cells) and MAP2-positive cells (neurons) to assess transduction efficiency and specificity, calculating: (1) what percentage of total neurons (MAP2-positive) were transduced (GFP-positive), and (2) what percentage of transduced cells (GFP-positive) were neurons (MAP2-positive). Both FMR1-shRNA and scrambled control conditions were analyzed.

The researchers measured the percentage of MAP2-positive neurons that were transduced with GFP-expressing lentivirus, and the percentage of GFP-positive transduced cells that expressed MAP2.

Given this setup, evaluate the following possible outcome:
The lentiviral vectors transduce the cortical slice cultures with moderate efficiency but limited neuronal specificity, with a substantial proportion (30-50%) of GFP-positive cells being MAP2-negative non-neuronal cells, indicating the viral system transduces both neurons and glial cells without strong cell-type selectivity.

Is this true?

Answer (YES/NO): NO